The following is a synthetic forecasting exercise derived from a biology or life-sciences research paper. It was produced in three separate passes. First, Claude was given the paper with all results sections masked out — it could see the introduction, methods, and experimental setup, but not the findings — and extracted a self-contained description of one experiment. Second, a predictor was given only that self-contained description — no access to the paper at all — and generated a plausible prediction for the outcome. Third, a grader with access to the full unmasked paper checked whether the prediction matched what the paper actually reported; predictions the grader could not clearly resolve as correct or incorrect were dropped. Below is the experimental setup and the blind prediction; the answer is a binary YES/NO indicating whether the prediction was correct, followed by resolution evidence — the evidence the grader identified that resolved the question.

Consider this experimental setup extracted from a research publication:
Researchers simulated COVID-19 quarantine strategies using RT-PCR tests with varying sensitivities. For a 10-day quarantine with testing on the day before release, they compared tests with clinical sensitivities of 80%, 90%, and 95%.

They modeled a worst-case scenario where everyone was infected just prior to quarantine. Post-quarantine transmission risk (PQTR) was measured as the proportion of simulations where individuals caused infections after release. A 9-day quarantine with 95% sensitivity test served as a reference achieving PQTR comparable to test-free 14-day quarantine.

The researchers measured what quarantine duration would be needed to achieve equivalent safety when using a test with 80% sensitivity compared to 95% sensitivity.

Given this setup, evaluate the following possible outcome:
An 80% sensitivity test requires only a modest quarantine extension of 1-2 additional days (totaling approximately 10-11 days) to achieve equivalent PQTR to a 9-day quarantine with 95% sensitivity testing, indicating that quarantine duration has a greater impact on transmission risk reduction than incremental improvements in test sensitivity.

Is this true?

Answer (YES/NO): YES